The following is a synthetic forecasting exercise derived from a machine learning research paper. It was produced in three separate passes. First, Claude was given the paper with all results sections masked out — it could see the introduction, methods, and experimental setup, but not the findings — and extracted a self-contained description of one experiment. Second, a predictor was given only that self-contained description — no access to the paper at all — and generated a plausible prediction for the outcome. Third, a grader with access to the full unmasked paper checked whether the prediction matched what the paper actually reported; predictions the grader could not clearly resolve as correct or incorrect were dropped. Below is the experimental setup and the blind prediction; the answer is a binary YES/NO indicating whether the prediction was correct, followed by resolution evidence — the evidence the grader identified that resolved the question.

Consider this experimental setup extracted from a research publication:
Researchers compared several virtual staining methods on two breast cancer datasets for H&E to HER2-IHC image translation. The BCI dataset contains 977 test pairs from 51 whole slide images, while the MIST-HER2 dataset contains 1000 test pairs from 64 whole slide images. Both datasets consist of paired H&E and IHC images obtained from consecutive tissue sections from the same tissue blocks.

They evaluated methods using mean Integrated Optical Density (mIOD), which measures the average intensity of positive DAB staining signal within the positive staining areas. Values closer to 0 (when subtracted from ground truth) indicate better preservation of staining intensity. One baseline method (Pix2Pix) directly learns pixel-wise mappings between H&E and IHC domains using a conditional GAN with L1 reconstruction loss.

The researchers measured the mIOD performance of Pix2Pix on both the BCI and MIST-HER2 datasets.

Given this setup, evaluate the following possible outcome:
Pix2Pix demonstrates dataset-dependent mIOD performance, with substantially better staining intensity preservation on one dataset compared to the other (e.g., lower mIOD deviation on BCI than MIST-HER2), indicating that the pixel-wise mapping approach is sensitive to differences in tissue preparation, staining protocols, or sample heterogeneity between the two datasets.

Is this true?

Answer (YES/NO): NO